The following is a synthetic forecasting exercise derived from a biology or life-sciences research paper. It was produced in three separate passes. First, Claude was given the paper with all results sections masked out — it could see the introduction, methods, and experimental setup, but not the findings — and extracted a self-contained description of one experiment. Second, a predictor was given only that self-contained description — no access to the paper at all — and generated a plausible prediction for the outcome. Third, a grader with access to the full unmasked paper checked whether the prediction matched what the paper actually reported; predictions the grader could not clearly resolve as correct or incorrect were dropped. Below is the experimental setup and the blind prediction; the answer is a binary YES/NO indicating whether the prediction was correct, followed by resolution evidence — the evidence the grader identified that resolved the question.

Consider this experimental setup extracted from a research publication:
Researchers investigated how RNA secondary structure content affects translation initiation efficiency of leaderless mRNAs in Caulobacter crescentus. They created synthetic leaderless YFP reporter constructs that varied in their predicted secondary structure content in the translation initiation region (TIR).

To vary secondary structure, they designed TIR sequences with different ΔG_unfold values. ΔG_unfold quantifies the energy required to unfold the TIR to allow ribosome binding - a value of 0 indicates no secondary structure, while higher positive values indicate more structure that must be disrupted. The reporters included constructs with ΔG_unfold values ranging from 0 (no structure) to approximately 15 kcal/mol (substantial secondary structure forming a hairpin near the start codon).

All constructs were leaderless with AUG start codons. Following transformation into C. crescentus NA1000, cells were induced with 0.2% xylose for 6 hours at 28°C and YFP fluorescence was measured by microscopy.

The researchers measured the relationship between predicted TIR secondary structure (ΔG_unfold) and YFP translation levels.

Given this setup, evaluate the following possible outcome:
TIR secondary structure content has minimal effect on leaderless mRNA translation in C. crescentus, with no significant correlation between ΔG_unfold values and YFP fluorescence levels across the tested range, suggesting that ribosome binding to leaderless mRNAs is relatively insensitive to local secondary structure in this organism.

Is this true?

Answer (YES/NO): NO